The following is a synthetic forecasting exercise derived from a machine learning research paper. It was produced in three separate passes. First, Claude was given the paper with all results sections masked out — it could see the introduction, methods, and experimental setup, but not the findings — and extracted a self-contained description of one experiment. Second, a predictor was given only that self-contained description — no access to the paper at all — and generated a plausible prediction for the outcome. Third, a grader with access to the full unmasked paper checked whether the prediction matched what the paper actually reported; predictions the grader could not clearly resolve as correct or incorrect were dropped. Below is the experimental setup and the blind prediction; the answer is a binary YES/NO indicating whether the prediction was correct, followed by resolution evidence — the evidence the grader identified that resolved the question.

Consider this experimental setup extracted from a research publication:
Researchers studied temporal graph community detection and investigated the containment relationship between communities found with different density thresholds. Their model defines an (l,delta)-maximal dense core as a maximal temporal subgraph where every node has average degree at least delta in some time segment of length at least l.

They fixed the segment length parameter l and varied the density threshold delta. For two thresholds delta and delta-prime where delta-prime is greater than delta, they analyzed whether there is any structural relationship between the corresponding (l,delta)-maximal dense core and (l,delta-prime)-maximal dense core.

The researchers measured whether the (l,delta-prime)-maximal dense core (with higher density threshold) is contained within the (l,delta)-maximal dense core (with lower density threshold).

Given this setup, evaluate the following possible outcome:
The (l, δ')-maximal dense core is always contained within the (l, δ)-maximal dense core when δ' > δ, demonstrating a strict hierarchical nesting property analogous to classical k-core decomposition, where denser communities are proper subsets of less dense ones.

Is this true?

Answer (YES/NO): YES